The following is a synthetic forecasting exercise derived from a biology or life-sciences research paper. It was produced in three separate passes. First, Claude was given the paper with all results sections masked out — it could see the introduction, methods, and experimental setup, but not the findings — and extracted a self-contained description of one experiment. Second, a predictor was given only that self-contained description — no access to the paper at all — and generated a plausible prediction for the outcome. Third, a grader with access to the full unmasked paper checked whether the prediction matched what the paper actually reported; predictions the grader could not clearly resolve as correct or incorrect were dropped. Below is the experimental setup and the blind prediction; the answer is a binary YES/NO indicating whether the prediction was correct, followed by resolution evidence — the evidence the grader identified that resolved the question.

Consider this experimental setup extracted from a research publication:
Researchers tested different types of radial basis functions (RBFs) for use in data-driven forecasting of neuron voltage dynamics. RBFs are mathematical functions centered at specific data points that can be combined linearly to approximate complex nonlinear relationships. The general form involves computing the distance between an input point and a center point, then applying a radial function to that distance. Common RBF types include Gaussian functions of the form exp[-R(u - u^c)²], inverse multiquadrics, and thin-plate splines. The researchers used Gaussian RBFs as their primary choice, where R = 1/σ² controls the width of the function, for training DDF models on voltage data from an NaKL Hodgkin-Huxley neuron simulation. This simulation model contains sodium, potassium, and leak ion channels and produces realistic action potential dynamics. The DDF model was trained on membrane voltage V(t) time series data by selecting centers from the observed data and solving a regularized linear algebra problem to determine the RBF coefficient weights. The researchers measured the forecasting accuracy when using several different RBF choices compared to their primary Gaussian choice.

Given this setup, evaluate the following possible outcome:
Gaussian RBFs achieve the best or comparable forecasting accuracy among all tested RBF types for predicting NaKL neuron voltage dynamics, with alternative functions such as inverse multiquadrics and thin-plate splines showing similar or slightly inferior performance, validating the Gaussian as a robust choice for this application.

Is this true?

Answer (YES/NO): NO